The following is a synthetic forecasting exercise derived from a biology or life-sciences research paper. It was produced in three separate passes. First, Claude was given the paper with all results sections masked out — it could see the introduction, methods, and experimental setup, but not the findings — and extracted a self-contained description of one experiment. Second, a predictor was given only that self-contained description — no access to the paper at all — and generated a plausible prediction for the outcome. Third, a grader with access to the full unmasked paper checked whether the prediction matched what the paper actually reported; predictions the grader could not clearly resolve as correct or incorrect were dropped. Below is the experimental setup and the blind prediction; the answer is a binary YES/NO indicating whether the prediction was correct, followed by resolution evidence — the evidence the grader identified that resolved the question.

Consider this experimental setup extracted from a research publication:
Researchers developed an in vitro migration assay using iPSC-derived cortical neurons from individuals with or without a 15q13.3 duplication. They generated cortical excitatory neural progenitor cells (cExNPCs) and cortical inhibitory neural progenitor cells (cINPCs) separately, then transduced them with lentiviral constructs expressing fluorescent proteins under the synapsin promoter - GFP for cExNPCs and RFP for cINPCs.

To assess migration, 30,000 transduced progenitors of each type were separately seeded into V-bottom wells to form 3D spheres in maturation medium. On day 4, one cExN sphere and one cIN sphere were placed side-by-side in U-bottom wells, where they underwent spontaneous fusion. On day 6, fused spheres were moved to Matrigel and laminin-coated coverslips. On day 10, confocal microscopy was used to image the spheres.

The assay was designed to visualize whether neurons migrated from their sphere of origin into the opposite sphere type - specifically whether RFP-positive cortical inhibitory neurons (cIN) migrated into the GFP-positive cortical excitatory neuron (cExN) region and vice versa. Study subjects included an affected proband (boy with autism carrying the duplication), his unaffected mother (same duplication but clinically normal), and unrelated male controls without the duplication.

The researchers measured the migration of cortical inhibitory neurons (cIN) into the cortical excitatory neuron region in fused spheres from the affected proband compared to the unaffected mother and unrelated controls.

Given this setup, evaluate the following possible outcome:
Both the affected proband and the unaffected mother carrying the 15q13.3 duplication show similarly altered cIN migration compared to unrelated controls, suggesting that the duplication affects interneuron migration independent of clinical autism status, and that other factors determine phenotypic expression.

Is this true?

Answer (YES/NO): NO